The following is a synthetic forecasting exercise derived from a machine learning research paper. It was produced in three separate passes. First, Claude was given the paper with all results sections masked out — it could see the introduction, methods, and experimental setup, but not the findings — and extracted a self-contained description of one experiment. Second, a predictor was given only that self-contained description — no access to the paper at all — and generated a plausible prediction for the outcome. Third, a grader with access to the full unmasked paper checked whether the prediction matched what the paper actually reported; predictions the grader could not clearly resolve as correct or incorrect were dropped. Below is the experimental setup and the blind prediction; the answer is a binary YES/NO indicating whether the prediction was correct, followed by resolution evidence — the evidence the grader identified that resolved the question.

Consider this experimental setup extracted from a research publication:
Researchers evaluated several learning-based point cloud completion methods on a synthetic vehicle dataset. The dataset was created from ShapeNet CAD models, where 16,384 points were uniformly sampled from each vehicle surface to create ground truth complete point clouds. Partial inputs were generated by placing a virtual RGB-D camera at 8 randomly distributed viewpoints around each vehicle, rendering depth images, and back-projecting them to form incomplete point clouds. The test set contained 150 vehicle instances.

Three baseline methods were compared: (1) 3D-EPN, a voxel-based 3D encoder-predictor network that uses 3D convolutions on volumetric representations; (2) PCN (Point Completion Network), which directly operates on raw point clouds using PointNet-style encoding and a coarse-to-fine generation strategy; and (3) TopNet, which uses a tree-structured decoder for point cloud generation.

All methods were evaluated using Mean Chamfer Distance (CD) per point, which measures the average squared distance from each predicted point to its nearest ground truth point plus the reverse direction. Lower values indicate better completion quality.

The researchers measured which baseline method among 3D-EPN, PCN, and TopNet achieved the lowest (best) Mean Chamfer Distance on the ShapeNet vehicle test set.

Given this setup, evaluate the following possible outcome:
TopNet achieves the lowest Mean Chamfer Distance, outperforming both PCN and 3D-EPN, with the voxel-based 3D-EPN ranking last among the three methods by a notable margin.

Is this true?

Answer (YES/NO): NO